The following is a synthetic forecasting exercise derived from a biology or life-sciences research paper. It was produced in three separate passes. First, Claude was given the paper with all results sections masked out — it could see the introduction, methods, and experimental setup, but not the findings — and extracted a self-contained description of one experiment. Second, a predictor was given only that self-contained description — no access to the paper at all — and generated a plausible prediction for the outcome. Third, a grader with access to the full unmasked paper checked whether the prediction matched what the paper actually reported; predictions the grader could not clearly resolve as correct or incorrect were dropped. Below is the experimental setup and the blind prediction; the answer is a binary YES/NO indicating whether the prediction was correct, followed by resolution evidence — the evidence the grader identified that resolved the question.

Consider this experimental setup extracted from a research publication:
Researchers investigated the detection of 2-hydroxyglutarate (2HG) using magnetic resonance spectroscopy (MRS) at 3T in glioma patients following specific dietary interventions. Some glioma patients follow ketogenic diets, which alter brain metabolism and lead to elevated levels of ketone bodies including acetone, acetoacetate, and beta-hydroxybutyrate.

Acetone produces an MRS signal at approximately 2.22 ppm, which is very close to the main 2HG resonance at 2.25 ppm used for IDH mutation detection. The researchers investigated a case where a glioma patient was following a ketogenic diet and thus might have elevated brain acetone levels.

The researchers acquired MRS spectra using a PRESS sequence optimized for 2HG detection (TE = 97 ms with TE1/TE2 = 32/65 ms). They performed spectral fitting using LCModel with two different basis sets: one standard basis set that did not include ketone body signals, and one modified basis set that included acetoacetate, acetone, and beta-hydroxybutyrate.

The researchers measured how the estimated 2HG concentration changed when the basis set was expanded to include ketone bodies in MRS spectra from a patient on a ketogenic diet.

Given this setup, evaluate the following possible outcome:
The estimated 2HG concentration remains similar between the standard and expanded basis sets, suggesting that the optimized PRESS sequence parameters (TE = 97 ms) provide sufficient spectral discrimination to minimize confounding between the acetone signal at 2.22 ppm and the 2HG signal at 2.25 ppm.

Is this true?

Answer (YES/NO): NO